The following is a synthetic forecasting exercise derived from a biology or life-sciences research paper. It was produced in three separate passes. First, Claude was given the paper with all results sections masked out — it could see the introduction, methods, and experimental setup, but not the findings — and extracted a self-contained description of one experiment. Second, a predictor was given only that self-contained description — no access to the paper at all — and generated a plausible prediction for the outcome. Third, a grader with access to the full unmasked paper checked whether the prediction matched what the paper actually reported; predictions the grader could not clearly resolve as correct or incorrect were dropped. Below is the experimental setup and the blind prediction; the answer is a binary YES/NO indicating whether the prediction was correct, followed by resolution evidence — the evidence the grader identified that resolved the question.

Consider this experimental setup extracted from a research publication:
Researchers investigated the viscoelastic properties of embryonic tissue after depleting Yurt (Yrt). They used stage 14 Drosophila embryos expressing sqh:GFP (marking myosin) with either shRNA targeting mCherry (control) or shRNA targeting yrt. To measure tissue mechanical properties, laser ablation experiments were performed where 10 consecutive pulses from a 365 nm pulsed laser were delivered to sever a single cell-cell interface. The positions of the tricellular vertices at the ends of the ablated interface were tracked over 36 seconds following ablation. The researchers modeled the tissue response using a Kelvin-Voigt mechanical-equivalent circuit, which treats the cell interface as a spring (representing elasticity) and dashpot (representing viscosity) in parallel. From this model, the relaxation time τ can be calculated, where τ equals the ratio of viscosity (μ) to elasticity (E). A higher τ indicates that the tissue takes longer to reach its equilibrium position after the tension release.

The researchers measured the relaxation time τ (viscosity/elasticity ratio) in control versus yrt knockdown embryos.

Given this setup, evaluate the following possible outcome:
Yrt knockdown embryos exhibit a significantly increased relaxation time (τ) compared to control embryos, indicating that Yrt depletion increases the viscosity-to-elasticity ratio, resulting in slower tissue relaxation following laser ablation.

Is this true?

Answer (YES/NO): NO